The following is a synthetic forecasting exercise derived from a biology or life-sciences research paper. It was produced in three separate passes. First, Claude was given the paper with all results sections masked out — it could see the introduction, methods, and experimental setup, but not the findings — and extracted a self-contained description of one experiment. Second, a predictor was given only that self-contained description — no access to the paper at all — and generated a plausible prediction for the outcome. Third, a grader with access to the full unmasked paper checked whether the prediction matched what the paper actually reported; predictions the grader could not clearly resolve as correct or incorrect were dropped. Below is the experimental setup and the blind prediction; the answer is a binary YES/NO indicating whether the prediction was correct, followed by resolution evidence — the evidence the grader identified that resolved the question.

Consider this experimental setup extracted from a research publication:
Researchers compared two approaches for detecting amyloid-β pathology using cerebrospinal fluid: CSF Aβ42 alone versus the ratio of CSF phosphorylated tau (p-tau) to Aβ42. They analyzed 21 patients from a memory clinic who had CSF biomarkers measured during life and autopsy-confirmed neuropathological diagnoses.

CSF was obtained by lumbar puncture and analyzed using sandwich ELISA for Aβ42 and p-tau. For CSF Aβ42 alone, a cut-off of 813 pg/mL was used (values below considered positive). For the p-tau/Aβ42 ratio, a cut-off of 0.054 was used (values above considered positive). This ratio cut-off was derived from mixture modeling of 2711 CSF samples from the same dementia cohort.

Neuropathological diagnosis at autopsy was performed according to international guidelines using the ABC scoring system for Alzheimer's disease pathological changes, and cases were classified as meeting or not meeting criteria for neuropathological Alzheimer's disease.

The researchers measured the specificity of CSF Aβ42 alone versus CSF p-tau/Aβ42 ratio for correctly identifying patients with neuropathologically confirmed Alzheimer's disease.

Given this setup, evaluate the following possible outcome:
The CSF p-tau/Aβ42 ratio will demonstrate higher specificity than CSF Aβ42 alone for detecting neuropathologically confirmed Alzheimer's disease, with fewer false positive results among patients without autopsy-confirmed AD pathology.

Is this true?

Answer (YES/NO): YES